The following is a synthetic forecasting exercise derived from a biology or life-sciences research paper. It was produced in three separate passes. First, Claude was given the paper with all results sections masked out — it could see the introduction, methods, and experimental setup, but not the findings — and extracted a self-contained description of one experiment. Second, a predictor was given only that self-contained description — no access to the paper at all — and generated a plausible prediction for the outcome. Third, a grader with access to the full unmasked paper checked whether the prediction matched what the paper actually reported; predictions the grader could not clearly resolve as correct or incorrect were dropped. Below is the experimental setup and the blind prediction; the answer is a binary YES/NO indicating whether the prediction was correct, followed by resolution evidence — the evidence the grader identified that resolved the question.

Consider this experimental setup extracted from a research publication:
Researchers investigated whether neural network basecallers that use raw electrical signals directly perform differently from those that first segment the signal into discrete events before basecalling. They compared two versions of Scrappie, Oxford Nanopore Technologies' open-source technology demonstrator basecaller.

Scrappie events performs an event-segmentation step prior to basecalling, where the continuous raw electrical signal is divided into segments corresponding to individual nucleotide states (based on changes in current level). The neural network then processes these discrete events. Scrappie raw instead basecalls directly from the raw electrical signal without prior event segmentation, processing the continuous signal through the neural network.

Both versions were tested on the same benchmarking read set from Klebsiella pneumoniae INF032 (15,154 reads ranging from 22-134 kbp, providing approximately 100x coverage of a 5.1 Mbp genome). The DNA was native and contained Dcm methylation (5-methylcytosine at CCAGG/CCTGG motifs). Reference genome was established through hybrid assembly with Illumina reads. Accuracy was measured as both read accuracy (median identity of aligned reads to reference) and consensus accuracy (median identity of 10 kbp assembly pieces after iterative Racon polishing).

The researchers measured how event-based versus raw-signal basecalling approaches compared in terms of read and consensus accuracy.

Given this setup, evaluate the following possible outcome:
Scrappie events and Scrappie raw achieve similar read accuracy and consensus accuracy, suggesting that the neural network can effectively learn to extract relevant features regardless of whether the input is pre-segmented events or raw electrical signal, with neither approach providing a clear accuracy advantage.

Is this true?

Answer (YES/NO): NO